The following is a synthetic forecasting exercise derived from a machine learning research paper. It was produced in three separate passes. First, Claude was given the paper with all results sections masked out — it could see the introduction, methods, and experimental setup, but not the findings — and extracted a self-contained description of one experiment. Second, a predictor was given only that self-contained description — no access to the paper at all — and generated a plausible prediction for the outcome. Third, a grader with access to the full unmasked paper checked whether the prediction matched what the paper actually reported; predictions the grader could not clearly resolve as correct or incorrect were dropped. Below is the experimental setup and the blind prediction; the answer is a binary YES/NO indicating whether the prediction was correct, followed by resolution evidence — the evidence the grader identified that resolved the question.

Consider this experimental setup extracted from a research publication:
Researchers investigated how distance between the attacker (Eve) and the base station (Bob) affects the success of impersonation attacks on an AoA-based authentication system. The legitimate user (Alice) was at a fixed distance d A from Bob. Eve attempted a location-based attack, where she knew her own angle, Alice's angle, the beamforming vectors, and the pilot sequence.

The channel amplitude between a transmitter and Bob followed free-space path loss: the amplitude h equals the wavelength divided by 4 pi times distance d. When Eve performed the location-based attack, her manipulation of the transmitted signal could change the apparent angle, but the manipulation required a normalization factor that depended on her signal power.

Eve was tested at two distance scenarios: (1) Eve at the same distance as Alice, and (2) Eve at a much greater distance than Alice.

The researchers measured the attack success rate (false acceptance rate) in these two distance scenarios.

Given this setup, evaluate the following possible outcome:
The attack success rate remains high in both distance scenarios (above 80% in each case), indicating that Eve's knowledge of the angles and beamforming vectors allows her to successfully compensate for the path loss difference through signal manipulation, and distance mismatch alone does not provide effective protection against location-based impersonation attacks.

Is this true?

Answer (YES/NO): NO